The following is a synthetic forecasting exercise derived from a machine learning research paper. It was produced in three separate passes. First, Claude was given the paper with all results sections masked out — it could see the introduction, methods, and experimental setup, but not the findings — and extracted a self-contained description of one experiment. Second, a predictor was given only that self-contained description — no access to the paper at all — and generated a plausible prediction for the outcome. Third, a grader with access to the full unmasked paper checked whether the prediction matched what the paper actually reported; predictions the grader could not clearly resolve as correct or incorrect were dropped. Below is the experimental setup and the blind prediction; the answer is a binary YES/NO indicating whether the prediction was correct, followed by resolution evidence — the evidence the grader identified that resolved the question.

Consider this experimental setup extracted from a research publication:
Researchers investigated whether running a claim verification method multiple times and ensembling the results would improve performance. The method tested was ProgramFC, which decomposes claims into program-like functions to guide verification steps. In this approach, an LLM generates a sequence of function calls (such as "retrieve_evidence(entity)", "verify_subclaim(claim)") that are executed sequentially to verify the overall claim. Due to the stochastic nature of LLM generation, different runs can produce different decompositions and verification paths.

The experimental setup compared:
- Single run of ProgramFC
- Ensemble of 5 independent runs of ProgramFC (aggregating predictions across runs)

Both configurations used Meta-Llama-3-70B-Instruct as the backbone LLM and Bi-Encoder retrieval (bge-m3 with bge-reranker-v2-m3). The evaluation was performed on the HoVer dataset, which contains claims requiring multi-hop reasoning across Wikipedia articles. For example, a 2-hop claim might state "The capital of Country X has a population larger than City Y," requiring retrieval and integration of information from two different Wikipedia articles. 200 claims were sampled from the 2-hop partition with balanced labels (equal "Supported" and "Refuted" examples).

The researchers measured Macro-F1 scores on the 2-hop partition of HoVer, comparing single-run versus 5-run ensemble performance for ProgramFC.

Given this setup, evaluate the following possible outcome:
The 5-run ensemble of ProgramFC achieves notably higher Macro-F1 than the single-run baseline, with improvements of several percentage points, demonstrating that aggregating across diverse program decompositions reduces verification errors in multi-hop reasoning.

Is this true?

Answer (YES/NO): YES